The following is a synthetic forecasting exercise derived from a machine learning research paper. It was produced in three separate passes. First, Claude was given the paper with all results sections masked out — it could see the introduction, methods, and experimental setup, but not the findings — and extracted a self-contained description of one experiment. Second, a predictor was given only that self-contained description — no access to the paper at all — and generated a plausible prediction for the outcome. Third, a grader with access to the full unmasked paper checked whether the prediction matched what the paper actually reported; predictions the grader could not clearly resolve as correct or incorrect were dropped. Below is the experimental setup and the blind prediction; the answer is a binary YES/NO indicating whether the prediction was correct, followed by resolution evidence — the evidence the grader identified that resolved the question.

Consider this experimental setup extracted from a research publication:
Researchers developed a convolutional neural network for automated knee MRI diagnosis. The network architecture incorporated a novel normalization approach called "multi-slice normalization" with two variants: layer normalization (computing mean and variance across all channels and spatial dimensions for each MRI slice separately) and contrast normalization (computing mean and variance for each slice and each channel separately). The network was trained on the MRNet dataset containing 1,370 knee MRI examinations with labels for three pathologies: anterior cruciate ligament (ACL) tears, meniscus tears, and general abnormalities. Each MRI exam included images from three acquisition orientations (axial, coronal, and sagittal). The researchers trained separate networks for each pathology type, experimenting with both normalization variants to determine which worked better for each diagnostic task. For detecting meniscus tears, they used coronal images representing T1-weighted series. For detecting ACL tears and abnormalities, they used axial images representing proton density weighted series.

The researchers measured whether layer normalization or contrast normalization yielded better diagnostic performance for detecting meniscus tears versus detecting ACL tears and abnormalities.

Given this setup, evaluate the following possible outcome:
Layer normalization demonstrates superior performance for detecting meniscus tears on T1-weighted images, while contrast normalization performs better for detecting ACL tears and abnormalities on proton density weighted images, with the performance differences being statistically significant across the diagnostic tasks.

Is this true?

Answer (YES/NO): NO